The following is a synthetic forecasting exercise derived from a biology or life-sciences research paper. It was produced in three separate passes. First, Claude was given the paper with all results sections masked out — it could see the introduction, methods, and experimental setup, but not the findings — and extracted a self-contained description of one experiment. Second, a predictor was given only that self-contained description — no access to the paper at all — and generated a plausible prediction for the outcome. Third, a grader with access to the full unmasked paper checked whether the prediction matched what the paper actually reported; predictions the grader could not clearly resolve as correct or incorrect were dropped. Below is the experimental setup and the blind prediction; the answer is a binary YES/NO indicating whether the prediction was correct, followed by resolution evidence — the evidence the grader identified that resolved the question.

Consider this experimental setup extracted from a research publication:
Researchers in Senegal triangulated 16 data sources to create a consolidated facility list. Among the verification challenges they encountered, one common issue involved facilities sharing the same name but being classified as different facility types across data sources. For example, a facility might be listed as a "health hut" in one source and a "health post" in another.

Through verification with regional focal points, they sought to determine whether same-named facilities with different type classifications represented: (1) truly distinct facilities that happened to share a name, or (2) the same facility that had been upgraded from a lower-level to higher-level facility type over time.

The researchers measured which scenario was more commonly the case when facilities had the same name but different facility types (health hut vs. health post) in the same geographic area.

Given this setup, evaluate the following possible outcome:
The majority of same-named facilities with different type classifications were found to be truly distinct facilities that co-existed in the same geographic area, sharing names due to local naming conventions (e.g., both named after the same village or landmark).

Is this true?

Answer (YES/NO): NO